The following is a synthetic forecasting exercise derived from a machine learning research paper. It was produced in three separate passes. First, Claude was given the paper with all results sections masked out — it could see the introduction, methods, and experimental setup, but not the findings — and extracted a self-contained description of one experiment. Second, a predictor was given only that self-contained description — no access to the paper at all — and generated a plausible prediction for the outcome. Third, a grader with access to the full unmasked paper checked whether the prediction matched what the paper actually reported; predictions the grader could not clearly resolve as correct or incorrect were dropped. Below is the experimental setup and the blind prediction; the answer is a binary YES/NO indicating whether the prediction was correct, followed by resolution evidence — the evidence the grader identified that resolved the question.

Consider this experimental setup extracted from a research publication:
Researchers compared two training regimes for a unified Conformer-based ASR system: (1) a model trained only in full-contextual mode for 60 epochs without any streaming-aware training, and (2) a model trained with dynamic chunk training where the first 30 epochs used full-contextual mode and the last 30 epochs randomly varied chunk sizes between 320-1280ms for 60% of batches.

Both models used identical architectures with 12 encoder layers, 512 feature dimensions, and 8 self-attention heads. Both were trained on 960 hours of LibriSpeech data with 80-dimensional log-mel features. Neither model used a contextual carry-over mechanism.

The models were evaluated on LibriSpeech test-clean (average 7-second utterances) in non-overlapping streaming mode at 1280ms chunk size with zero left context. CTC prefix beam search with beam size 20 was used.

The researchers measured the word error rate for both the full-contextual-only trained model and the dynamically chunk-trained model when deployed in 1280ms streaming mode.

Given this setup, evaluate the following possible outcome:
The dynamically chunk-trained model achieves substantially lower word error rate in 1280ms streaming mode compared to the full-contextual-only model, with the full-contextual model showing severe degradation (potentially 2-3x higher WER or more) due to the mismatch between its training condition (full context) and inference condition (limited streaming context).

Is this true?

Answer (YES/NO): YES